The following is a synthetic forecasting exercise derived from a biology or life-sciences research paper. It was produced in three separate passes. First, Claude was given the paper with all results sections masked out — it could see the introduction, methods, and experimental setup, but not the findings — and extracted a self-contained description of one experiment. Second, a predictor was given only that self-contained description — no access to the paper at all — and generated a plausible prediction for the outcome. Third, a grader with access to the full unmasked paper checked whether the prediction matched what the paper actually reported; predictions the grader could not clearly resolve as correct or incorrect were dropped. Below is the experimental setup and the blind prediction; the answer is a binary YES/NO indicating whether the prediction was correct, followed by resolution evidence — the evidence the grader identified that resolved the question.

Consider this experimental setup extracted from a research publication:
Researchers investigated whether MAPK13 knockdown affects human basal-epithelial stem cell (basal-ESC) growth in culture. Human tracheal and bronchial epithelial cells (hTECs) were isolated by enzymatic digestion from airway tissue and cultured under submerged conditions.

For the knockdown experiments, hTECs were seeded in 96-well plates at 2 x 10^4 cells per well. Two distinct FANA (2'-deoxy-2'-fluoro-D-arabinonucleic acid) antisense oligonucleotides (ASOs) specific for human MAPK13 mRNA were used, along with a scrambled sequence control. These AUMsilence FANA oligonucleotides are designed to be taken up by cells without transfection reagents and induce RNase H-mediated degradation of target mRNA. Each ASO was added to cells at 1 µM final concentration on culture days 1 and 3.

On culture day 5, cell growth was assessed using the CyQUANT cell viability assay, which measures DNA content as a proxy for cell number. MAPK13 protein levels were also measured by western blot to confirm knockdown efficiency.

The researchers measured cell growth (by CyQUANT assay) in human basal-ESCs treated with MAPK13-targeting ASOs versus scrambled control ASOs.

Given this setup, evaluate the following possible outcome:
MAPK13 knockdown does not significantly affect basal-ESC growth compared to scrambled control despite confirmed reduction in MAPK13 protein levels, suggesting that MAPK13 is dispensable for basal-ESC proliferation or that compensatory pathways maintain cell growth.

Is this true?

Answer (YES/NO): NO